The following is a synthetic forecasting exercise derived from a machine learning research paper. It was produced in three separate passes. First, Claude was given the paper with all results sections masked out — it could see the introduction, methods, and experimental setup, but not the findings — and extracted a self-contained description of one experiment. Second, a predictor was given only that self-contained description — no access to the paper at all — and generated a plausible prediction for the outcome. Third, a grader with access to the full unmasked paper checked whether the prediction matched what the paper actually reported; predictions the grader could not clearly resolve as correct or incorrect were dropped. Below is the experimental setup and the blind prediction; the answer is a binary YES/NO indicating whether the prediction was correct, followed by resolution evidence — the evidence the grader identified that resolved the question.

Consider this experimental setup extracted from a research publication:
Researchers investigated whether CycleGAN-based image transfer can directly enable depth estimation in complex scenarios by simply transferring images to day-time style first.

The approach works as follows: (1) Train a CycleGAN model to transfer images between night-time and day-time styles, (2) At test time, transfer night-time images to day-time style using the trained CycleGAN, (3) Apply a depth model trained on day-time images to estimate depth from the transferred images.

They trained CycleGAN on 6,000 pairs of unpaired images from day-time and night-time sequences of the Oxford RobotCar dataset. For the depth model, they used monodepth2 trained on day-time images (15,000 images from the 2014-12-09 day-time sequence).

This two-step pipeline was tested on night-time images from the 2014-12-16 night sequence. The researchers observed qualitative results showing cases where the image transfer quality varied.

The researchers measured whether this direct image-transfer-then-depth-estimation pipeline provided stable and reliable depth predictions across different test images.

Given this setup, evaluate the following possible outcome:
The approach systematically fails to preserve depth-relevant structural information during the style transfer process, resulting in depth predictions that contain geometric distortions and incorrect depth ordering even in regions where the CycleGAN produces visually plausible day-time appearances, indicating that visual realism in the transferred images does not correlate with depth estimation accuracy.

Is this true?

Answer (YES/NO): NO